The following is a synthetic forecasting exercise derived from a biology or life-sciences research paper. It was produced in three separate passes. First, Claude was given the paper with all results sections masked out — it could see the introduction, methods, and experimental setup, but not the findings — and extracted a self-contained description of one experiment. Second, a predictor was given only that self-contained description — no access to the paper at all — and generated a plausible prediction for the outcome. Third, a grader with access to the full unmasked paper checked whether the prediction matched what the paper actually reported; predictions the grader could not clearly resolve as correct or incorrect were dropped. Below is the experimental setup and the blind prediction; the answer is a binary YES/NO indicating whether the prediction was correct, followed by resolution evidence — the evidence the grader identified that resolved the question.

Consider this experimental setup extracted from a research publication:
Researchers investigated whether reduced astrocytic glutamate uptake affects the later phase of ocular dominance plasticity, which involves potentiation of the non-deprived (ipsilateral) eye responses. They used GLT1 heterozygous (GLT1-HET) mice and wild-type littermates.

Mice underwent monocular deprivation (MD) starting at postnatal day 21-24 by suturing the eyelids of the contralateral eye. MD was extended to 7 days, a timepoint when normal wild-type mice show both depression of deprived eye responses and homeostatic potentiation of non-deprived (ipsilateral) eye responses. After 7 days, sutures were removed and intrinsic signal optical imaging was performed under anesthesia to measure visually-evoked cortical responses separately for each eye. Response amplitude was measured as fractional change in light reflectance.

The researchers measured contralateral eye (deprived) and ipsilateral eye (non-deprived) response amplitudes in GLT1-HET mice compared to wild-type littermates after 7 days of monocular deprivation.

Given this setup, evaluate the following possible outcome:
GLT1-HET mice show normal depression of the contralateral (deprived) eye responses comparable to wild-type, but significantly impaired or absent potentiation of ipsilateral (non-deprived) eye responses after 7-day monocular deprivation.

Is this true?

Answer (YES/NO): NO